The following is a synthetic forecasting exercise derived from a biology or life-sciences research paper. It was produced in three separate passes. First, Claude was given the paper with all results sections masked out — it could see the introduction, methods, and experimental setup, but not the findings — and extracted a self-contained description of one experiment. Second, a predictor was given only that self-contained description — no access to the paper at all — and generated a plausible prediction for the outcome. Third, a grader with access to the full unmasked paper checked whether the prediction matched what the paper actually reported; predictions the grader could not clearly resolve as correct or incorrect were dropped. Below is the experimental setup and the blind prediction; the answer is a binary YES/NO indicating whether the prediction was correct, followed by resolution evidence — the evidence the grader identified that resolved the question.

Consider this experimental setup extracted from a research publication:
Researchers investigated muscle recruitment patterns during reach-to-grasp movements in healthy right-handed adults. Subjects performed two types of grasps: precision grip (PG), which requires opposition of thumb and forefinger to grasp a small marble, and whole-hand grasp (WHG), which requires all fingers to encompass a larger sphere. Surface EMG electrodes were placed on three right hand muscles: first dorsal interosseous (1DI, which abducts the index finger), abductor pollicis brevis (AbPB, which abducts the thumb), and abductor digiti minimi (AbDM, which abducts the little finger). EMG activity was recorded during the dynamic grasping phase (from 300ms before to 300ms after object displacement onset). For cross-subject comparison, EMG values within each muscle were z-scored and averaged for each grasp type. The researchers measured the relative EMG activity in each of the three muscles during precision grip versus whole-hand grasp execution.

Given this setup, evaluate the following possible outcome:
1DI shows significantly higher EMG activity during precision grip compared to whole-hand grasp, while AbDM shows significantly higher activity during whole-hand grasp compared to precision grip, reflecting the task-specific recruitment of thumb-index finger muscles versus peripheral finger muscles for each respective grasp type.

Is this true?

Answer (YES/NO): NO